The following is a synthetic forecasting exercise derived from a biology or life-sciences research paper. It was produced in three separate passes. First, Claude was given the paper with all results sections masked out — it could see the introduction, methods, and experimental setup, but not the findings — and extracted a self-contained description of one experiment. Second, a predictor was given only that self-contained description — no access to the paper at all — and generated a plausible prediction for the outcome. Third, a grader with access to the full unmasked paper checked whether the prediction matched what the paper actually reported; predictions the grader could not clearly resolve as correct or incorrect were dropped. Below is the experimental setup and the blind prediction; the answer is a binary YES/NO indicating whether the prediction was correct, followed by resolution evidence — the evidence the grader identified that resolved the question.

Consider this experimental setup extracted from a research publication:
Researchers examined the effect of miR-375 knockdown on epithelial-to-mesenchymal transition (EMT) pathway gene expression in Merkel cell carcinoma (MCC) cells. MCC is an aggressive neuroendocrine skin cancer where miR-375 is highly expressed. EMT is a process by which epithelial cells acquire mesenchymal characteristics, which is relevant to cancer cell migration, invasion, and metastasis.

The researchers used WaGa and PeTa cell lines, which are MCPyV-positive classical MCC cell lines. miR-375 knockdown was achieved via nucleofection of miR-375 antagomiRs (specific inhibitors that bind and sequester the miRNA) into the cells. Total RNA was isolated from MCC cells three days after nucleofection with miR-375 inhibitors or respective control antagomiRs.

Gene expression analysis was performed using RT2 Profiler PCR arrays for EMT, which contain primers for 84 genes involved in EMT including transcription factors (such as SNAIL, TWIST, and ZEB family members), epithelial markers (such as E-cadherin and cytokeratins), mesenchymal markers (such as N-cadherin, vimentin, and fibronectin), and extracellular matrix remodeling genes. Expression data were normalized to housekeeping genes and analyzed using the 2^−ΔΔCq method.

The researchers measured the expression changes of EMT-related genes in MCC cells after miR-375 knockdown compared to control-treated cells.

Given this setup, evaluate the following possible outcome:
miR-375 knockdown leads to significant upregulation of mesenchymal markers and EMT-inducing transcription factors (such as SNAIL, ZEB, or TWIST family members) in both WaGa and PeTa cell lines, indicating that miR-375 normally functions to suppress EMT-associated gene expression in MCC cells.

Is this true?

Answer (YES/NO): NO